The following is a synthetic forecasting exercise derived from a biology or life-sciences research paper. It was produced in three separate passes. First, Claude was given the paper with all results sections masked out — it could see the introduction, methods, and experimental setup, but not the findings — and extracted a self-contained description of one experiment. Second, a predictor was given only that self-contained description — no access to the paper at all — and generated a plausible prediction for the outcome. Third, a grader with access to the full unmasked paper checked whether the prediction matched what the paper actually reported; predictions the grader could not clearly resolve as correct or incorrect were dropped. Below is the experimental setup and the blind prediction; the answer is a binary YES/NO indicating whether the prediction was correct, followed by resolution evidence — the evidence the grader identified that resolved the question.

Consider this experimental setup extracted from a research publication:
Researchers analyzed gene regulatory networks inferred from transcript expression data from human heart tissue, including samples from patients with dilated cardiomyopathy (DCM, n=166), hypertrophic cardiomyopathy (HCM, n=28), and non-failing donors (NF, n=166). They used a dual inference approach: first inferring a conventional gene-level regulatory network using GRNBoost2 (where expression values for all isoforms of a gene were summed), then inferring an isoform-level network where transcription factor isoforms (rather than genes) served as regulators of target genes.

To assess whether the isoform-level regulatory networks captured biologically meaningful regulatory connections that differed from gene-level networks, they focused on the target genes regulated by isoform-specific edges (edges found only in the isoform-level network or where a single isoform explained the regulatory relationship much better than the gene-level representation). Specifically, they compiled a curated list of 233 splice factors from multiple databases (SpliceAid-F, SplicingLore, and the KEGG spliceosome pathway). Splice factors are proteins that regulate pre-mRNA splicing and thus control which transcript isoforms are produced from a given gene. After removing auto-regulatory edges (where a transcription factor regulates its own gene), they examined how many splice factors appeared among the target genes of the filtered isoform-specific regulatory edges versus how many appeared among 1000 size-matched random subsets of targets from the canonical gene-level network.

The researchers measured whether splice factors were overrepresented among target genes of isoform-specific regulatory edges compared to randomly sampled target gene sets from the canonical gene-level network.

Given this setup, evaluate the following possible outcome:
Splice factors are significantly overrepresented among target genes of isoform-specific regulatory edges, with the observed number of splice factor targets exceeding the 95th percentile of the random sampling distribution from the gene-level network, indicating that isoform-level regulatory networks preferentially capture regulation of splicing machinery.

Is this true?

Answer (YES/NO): YES